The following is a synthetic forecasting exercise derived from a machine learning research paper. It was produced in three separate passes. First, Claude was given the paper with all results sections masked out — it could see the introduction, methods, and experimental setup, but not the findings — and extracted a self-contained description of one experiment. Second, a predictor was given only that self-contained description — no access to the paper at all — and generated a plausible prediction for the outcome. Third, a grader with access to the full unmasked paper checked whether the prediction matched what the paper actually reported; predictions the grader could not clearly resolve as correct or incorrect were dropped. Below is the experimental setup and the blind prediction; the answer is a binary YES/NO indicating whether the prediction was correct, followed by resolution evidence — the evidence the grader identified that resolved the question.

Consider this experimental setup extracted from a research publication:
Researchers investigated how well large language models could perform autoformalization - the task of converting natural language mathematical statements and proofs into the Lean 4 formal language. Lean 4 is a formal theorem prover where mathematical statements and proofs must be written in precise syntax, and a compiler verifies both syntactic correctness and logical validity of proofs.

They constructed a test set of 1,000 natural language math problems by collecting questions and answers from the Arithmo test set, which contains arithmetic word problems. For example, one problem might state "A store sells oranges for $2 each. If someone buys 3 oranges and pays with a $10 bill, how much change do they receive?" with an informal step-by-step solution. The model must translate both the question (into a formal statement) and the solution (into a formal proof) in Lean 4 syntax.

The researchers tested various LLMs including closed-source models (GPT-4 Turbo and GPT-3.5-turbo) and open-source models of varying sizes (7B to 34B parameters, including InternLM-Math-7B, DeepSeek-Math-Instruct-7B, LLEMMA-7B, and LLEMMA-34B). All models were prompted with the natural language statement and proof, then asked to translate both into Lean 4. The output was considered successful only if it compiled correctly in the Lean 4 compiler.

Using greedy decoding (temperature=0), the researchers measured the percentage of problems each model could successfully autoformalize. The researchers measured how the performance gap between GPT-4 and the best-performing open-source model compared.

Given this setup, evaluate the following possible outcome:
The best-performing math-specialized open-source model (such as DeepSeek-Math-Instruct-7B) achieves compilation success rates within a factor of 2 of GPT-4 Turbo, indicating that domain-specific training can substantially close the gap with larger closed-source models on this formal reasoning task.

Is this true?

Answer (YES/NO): NO